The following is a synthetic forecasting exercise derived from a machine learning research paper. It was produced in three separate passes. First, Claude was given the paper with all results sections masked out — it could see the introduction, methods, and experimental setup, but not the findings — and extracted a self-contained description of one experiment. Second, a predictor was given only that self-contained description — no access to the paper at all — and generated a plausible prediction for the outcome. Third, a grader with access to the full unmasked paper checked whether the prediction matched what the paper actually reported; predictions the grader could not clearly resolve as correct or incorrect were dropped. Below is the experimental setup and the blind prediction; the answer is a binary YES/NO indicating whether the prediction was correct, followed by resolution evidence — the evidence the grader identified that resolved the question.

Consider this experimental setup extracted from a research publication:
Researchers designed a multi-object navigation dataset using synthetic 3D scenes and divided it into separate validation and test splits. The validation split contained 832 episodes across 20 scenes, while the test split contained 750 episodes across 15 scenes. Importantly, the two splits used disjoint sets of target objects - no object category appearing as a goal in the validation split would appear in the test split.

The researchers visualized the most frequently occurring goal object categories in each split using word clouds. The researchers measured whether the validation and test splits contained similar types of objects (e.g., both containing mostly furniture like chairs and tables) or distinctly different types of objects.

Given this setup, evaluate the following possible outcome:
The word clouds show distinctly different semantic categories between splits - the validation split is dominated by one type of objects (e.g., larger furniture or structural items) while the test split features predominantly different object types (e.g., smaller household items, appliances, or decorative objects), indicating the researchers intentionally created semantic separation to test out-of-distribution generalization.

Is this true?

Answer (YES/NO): NO